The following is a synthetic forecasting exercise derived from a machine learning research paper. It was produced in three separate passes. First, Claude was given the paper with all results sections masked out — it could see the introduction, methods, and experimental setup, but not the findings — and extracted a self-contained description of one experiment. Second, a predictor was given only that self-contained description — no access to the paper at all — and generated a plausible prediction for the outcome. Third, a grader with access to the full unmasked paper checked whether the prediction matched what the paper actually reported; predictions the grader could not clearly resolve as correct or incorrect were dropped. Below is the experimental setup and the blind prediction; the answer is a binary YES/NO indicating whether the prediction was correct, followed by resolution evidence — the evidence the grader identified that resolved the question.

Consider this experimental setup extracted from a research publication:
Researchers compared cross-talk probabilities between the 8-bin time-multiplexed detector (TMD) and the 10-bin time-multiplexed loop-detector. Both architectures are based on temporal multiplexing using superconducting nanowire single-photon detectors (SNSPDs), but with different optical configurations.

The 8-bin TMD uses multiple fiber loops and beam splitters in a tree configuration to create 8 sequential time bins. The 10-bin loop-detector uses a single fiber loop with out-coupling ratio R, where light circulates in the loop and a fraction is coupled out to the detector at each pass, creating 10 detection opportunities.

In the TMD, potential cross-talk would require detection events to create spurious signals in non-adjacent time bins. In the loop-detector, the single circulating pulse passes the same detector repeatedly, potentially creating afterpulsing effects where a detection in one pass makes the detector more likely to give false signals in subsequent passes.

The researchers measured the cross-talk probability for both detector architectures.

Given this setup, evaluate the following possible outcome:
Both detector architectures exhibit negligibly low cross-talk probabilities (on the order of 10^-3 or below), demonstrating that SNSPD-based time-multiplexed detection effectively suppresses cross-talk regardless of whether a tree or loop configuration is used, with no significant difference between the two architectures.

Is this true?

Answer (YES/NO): NO